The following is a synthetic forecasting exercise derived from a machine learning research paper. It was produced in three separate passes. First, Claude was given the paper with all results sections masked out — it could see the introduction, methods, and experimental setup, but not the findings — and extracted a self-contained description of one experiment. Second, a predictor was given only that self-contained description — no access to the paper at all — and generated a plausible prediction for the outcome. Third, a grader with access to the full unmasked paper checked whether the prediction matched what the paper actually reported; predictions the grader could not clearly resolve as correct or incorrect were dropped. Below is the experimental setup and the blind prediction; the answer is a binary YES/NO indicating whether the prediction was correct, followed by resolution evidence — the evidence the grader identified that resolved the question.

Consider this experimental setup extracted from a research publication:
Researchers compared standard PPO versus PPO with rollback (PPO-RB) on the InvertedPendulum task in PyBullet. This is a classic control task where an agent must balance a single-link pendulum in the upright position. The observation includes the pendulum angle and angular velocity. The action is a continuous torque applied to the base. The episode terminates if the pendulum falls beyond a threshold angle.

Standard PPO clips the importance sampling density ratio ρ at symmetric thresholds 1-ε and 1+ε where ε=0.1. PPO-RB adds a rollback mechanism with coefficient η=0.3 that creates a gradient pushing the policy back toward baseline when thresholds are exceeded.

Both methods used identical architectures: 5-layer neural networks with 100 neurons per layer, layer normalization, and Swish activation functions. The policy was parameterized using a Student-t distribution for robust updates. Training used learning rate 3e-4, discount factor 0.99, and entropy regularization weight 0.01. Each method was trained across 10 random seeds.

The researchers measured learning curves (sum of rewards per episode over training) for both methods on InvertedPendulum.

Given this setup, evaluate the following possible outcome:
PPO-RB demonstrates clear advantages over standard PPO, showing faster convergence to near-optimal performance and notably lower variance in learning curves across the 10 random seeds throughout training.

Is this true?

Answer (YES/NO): NO